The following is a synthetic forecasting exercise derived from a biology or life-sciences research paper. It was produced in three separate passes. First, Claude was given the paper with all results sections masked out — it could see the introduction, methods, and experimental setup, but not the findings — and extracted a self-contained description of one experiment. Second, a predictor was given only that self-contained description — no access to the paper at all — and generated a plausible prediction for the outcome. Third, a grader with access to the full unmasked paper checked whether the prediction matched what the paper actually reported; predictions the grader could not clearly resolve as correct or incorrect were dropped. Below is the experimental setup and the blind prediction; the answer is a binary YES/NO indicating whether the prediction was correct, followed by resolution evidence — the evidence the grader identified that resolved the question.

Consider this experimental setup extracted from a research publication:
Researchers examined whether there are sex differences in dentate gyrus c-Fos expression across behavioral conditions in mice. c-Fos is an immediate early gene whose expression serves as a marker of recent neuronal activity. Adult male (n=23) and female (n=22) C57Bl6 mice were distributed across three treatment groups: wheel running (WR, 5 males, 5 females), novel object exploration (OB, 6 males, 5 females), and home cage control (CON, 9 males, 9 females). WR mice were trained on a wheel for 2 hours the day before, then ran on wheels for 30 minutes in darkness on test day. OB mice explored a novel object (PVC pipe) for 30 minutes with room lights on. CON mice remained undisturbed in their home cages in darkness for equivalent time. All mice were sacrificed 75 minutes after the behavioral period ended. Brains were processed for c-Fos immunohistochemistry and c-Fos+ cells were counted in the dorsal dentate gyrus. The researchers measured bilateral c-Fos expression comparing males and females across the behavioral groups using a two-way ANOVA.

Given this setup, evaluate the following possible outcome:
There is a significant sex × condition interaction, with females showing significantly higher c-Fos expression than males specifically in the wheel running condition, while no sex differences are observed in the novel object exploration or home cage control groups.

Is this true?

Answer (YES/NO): NO